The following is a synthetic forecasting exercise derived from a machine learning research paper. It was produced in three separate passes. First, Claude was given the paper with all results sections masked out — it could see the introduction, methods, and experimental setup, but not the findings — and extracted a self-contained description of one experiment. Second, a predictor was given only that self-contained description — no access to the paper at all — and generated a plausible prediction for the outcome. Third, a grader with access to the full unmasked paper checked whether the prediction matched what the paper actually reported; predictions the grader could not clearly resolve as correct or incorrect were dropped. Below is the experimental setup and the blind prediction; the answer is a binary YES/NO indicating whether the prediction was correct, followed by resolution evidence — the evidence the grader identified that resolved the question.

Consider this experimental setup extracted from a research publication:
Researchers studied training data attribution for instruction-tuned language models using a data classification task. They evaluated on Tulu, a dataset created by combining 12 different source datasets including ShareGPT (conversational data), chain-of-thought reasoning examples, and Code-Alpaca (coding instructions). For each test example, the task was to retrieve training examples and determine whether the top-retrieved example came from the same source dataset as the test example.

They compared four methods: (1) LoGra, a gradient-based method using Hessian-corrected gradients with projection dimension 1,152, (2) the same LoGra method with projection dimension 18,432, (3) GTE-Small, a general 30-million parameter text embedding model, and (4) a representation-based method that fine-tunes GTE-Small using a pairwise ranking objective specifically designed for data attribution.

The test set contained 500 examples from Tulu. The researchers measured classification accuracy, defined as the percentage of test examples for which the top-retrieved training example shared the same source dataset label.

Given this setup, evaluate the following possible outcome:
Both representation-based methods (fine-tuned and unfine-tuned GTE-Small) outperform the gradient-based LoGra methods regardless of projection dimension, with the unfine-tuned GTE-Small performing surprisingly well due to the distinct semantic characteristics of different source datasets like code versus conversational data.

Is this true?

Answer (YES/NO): NO